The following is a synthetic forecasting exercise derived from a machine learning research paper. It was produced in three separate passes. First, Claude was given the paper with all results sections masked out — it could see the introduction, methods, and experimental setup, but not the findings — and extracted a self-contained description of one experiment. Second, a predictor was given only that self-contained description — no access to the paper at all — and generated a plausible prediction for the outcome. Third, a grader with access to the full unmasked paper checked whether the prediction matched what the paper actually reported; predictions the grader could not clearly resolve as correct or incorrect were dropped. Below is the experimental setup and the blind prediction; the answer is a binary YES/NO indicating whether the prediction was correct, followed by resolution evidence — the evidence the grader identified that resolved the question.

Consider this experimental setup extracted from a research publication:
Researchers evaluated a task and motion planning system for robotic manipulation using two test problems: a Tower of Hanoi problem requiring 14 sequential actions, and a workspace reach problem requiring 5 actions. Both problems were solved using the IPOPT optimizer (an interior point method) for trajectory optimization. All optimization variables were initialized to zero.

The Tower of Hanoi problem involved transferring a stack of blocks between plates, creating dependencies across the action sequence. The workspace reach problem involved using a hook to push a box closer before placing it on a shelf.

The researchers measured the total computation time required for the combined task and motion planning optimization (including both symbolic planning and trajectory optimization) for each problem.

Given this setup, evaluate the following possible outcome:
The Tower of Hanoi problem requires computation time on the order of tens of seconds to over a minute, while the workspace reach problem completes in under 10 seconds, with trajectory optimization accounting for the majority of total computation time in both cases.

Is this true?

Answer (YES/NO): NO